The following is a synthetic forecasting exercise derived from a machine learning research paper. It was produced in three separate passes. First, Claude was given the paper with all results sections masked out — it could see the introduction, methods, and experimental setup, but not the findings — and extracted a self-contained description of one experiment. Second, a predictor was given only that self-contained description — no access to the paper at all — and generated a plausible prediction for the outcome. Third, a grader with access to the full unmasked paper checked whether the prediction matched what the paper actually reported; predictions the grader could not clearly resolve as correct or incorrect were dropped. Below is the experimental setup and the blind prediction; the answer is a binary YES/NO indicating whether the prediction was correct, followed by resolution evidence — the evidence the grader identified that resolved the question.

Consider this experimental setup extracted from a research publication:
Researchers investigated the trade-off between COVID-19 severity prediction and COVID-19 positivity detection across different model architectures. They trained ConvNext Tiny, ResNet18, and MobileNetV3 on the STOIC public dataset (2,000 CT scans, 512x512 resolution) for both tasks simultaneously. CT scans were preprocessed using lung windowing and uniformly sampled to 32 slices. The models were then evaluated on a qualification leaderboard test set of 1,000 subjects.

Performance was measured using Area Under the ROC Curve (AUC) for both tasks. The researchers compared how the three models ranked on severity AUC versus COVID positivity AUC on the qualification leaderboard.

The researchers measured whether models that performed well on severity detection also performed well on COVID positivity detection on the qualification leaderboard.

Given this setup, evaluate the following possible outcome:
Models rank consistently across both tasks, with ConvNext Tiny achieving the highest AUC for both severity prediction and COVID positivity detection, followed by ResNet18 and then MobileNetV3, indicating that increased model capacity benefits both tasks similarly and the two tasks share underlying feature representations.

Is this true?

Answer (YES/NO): NO